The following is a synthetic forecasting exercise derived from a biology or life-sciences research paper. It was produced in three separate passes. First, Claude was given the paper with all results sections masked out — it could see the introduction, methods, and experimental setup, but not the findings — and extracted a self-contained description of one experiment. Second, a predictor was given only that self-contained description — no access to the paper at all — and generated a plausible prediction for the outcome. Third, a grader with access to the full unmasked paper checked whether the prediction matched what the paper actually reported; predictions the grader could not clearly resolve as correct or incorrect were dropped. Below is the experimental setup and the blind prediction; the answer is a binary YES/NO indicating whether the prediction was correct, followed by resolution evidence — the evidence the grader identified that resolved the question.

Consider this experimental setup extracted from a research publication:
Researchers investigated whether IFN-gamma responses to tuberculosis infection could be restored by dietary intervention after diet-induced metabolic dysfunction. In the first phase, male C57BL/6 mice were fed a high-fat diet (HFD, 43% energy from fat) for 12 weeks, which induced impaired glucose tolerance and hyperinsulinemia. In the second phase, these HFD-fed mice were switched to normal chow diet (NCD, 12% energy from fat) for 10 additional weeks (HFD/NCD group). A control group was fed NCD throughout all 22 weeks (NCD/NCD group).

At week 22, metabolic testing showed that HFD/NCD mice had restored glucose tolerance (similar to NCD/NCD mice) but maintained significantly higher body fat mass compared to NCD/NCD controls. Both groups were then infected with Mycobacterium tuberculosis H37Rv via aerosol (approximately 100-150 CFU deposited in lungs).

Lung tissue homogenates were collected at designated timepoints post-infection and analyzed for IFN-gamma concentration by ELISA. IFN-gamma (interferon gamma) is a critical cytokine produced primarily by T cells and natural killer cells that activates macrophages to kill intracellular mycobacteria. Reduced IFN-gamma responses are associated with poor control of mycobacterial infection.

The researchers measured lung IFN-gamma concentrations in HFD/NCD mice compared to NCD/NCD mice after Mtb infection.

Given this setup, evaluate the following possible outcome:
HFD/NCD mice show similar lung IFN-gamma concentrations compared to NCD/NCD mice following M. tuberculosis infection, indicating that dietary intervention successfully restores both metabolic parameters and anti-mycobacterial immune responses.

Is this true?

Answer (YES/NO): YES